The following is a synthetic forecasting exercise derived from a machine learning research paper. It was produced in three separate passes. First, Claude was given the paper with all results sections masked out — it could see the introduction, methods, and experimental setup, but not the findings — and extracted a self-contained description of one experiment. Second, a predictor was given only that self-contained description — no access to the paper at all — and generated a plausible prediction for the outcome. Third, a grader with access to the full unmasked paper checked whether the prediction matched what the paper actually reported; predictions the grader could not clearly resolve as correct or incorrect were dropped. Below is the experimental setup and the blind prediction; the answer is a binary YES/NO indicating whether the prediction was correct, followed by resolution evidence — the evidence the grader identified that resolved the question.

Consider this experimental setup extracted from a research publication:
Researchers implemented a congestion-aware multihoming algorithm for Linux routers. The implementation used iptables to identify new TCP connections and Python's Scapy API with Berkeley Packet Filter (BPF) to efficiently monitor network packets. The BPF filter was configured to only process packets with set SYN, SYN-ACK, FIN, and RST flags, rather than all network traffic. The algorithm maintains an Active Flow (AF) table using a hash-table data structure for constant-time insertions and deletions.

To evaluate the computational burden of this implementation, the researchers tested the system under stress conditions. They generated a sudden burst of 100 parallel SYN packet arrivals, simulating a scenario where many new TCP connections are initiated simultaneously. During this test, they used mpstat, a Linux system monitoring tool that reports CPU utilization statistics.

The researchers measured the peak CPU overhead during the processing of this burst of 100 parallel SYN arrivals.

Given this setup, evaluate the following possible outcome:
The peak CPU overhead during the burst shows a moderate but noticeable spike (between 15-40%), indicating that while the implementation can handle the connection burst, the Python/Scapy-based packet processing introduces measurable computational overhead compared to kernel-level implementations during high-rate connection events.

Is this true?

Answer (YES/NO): NO